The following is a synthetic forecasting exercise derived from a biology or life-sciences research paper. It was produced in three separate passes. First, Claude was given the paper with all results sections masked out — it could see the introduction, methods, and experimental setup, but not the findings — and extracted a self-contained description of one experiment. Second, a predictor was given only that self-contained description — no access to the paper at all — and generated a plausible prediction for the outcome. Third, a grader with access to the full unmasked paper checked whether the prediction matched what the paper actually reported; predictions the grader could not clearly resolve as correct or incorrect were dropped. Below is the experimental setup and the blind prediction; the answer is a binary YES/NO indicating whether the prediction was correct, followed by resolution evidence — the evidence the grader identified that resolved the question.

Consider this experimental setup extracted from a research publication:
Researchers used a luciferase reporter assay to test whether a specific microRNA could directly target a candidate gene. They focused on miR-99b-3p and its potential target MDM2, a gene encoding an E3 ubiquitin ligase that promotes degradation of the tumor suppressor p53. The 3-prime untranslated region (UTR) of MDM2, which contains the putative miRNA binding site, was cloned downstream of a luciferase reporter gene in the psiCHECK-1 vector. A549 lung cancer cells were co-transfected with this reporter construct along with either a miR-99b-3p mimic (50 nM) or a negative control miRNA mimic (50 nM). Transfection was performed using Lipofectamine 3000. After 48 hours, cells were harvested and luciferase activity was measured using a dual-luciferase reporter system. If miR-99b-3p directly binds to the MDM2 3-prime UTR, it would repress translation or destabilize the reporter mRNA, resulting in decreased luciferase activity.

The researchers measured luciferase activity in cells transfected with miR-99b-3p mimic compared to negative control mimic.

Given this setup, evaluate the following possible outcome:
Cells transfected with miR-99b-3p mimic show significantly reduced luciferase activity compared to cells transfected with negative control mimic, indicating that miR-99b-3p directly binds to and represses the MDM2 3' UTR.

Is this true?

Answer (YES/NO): YES